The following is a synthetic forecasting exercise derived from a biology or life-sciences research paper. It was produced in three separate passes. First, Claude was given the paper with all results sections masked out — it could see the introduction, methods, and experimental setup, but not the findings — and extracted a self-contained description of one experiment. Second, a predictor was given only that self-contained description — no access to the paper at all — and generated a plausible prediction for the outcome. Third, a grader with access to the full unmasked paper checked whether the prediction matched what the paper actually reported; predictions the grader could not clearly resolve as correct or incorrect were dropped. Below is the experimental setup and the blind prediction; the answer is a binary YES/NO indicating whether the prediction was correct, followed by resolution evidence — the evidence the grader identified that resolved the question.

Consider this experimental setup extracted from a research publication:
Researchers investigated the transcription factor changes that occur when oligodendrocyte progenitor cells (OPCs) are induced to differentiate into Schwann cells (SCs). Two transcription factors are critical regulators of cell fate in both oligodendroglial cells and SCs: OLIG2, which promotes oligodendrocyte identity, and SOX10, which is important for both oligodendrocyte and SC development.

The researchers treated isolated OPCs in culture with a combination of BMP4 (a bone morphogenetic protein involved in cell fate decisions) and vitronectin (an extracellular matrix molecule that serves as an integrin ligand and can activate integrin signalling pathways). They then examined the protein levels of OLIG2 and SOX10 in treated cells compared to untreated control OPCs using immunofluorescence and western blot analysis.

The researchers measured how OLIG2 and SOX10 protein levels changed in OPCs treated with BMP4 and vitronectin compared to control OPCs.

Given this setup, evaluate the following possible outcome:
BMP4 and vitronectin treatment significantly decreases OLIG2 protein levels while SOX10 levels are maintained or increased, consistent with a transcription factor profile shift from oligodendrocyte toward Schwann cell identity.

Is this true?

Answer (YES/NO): YES